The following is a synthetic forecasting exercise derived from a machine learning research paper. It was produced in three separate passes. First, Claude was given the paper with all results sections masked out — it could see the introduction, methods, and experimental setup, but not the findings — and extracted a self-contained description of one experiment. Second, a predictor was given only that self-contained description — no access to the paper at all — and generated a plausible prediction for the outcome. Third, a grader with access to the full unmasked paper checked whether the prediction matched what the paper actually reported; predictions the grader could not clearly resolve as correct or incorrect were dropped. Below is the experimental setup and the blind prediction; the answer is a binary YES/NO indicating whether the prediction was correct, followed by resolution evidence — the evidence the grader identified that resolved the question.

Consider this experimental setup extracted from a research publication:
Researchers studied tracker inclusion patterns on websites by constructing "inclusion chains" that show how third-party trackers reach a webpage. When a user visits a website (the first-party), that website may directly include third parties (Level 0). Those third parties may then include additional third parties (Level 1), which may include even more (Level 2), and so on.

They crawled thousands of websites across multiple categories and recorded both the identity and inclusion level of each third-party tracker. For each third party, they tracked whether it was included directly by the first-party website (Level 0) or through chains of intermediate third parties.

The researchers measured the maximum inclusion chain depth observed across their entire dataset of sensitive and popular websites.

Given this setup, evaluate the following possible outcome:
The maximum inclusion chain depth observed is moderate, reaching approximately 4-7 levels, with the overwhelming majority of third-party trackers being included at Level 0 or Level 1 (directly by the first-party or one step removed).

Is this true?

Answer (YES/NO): NO